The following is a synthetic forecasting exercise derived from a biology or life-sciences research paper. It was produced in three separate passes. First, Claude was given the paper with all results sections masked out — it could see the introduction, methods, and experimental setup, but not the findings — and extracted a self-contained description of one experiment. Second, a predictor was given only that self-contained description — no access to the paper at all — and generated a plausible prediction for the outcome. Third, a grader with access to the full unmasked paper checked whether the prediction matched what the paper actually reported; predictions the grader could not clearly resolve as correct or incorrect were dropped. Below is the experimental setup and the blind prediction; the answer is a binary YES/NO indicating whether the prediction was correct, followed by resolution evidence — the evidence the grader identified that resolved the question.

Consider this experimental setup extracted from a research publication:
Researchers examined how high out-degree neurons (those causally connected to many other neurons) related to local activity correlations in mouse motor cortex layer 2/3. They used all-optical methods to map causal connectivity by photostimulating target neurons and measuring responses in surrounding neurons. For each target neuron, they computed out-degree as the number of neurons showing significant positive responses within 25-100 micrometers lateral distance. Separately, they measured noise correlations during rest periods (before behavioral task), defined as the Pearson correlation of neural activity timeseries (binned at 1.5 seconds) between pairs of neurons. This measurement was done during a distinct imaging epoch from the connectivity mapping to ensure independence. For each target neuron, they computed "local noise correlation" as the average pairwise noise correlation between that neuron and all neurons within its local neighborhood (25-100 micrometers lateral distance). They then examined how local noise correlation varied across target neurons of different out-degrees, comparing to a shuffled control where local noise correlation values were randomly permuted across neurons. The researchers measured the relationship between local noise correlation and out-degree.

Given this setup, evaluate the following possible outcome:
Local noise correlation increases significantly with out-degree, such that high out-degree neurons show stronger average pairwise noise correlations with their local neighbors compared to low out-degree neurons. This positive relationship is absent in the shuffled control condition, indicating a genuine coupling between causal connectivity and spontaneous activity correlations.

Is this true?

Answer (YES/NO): YES